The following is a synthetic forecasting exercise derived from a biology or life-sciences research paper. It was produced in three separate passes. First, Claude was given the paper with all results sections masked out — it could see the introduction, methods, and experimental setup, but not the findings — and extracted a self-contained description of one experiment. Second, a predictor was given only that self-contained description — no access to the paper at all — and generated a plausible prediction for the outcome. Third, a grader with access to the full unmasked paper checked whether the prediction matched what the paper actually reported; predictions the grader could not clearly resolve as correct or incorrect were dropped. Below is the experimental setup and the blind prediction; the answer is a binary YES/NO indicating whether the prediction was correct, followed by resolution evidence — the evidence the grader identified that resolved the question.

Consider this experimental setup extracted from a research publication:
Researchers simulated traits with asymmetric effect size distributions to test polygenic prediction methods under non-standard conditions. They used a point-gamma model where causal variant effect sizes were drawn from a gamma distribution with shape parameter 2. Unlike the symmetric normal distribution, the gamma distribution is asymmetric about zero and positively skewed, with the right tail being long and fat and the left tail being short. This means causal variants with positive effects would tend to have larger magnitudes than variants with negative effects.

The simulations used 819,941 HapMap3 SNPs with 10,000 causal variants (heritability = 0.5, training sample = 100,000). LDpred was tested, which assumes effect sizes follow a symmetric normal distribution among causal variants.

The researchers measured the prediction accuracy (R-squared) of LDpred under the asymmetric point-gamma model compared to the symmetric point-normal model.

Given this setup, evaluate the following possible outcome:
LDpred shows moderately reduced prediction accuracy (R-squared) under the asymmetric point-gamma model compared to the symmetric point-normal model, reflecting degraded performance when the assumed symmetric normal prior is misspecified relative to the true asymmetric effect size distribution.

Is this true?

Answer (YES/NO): NO